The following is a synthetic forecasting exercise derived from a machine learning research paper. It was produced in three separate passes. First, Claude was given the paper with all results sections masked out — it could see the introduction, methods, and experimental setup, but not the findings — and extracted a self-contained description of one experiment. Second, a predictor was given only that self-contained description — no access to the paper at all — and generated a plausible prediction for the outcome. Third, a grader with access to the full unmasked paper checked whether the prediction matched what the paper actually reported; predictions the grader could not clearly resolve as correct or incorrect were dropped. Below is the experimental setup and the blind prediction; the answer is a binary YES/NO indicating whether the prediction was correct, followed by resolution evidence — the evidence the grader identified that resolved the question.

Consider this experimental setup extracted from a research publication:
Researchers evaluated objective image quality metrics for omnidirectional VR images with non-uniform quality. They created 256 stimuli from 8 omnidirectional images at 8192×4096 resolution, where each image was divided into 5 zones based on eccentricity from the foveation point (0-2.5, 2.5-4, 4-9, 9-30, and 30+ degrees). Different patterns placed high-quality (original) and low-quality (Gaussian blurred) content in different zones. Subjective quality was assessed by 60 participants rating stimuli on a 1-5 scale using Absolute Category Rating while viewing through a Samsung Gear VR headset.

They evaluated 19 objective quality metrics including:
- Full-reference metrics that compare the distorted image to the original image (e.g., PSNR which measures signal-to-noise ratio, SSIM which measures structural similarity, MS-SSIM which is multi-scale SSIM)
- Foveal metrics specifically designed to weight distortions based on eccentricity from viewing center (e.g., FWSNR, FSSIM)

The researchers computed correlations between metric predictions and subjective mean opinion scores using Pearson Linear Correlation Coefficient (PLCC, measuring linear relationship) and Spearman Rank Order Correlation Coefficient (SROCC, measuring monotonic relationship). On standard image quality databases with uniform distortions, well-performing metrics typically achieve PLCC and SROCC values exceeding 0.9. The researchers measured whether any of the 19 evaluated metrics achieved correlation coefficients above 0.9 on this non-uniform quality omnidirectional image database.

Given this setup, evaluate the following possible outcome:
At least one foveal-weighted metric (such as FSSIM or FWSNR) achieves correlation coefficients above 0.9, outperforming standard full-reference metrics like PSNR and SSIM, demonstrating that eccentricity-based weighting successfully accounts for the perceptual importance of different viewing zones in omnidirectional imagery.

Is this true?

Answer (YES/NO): NO